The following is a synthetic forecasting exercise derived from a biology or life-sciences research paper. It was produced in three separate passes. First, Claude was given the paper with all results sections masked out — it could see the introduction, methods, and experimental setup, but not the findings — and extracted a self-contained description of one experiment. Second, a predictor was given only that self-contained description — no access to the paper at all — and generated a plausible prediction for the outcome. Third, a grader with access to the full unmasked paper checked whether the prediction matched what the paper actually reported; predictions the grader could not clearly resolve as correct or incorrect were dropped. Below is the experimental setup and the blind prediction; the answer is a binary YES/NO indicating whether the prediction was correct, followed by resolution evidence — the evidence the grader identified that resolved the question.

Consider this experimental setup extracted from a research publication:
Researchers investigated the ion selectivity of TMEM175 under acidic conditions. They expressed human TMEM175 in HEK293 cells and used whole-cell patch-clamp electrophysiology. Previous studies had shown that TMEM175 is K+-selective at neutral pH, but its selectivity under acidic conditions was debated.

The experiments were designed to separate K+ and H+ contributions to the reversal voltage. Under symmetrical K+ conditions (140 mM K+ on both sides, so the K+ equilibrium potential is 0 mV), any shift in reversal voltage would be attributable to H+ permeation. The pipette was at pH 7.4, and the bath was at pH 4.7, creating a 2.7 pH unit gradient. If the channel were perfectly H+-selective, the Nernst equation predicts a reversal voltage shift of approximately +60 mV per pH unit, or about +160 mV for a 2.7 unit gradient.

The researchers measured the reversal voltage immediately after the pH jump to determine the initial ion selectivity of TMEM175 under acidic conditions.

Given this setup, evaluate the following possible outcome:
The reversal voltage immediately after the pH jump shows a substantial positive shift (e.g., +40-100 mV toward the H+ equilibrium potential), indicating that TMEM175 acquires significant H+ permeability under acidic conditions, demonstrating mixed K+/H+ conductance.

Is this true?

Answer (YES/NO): NO